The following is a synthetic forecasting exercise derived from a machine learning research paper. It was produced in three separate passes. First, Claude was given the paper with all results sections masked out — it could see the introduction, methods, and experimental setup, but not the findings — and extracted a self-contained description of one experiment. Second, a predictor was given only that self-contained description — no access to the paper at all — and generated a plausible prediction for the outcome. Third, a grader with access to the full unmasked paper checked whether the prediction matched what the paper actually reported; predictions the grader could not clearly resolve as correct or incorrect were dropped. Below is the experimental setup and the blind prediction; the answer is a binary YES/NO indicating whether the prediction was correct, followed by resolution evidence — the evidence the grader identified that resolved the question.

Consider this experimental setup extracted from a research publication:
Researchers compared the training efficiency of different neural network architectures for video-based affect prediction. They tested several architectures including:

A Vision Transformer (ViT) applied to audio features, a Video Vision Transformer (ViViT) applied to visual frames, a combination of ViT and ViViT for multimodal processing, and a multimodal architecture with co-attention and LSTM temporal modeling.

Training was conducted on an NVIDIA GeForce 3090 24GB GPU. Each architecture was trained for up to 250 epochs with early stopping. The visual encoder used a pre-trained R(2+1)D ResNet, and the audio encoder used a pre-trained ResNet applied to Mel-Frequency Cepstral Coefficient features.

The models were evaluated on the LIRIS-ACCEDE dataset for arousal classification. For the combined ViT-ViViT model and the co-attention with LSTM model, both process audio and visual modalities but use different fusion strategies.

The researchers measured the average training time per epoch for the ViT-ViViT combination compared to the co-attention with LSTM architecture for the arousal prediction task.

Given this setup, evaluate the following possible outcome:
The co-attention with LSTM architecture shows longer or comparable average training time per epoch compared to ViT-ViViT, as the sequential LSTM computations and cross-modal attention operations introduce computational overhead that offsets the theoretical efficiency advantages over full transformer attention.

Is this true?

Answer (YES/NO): NO